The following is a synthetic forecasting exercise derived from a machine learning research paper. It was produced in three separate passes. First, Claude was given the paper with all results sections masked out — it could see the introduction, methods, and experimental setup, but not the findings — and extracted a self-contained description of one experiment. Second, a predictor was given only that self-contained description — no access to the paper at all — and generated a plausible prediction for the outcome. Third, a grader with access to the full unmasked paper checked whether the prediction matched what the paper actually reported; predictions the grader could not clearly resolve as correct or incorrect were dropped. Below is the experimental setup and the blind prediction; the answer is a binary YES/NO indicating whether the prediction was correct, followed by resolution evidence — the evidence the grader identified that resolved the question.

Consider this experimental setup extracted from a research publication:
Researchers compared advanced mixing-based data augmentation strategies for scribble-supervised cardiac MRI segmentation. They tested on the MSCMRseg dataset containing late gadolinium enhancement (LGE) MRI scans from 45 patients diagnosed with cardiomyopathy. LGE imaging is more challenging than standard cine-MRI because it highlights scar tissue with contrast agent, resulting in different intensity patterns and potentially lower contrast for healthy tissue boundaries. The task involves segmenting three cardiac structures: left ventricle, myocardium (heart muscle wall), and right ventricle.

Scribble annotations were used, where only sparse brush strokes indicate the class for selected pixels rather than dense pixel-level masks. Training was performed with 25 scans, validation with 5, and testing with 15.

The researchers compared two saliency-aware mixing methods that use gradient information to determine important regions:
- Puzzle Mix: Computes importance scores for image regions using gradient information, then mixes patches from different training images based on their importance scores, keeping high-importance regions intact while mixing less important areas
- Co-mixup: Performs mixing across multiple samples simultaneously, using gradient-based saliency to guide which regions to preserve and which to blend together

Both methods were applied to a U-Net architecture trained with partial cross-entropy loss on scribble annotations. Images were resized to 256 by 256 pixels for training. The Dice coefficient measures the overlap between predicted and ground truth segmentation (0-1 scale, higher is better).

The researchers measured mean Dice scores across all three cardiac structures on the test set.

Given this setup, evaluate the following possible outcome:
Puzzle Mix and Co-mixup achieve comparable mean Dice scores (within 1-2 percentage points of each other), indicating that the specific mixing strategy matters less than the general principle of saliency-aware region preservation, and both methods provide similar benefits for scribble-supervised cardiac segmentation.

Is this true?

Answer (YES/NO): NO